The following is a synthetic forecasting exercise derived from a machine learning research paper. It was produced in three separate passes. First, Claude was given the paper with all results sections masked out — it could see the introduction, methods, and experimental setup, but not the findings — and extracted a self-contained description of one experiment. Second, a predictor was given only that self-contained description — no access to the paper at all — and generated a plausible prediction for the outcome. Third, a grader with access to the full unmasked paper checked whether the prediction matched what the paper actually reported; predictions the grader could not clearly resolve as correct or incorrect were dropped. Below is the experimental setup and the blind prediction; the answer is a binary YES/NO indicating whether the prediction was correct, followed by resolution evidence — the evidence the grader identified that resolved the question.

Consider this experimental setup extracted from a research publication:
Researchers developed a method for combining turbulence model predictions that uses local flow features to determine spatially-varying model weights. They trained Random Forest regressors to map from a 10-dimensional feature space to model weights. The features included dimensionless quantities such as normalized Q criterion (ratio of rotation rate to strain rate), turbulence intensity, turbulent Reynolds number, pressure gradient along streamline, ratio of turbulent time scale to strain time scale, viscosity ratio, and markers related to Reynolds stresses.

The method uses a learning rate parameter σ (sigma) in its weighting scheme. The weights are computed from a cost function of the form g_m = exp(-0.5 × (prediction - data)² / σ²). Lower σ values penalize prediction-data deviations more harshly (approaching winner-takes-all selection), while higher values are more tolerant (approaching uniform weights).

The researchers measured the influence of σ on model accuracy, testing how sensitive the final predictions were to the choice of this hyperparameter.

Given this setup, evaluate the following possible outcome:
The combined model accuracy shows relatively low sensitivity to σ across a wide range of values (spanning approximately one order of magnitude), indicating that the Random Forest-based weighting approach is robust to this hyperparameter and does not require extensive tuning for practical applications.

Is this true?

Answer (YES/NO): YES